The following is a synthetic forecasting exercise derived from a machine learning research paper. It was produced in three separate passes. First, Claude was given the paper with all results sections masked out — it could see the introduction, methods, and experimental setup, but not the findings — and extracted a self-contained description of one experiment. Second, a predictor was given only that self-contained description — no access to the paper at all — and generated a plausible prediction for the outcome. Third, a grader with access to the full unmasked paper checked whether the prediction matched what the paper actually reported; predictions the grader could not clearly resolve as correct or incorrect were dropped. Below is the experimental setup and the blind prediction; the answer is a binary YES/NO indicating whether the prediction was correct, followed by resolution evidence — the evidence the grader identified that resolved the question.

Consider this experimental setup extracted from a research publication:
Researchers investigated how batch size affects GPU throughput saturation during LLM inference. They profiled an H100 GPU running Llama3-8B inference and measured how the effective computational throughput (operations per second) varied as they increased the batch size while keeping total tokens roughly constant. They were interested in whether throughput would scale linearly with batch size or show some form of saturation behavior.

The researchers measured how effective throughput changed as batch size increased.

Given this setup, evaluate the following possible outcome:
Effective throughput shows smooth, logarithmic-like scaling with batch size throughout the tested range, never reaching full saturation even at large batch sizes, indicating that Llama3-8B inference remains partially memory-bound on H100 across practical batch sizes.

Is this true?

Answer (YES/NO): NO